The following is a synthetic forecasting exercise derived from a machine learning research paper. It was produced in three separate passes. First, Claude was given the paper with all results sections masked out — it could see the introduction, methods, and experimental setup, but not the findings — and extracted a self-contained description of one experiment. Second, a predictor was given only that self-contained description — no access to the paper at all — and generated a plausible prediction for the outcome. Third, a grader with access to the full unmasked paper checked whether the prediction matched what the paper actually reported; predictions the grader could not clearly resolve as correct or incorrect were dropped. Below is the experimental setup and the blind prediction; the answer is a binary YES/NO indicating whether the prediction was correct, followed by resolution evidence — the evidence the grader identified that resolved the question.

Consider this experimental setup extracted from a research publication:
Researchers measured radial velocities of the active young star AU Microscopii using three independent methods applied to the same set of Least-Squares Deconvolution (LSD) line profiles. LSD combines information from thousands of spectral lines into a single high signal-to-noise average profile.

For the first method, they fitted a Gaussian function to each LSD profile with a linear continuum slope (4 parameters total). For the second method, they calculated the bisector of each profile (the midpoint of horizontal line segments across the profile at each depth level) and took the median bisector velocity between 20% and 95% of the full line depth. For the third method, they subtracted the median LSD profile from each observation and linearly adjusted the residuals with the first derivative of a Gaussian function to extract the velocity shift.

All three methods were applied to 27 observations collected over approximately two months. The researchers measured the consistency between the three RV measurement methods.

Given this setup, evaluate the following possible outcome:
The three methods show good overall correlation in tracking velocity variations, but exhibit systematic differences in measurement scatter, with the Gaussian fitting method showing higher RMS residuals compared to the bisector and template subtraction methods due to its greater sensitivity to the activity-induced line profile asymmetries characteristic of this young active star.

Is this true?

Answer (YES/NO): NO